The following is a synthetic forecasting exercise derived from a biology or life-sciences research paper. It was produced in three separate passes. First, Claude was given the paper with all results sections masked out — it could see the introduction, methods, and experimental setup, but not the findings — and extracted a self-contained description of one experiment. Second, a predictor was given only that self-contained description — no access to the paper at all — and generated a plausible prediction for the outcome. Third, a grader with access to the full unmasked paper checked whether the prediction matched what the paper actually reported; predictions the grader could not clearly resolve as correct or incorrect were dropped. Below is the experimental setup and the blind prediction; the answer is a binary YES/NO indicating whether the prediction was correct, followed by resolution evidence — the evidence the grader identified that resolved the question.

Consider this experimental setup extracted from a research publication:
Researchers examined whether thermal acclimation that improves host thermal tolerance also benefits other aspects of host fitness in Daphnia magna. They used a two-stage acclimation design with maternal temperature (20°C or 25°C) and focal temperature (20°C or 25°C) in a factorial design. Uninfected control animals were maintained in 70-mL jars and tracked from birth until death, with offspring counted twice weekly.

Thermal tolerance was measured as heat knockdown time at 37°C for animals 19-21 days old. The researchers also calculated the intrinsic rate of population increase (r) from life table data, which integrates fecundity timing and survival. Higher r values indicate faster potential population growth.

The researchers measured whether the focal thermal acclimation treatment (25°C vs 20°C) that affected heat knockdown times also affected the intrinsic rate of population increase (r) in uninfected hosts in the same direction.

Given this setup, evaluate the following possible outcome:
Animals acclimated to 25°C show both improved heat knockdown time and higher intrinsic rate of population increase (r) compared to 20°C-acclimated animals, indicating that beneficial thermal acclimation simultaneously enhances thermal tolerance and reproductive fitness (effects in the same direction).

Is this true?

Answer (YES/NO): YES